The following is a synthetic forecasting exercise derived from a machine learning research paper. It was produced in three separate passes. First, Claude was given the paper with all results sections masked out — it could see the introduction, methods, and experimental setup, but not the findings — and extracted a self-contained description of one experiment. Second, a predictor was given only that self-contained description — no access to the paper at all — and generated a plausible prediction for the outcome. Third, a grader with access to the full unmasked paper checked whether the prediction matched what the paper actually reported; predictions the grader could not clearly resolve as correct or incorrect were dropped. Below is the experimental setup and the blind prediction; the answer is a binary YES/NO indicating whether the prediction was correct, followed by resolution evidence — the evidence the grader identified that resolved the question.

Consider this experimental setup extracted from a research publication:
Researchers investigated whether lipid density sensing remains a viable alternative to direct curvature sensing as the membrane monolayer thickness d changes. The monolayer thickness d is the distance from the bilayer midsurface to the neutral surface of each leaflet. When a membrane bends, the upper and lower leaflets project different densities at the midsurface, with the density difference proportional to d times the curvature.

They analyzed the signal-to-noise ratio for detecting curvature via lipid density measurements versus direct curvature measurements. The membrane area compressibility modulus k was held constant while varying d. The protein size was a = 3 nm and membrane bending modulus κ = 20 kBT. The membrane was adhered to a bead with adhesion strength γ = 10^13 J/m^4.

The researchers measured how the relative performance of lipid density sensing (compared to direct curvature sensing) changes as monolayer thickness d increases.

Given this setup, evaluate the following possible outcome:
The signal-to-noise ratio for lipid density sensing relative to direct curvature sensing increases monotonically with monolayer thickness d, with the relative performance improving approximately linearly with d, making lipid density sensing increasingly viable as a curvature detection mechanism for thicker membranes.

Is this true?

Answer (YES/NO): NO